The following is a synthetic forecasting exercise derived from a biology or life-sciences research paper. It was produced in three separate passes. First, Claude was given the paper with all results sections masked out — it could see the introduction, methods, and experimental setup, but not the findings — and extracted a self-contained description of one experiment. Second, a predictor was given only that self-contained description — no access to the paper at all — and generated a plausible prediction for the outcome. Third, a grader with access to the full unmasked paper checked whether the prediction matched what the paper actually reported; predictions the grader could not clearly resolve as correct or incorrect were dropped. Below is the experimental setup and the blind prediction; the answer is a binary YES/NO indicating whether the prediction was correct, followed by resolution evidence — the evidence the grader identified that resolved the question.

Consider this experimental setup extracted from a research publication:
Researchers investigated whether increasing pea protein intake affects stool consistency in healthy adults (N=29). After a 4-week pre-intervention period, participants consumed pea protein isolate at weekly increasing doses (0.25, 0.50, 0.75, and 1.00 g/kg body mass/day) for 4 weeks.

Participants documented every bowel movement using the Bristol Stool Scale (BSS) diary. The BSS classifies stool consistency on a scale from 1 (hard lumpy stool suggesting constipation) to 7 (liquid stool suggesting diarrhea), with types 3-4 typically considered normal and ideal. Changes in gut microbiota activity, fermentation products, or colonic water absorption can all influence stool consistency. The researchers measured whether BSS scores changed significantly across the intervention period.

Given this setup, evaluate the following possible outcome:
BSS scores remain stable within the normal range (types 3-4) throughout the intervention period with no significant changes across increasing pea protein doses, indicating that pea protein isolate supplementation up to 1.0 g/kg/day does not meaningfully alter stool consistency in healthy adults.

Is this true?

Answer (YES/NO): YES